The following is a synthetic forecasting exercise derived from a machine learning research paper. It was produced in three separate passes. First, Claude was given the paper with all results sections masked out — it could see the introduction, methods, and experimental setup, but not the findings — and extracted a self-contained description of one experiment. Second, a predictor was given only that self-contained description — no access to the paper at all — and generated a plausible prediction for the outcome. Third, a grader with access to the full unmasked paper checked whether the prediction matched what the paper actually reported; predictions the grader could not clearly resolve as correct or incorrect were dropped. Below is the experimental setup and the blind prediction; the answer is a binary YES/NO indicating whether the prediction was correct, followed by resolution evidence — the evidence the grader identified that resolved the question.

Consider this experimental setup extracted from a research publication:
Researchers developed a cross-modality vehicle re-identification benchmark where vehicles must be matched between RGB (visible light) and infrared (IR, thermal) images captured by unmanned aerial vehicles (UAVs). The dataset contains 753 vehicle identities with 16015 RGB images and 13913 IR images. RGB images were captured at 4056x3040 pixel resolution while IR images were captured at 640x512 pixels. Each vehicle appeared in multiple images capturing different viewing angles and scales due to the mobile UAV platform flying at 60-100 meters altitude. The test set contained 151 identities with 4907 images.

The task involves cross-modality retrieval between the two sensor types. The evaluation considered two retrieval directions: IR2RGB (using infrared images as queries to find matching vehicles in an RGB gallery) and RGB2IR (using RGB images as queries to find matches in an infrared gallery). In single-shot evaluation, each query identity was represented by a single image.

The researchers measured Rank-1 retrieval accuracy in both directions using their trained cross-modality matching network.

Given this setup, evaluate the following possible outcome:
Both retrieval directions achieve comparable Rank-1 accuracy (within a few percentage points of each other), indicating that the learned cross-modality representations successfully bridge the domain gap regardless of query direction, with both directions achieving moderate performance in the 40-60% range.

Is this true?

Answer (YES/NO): NO